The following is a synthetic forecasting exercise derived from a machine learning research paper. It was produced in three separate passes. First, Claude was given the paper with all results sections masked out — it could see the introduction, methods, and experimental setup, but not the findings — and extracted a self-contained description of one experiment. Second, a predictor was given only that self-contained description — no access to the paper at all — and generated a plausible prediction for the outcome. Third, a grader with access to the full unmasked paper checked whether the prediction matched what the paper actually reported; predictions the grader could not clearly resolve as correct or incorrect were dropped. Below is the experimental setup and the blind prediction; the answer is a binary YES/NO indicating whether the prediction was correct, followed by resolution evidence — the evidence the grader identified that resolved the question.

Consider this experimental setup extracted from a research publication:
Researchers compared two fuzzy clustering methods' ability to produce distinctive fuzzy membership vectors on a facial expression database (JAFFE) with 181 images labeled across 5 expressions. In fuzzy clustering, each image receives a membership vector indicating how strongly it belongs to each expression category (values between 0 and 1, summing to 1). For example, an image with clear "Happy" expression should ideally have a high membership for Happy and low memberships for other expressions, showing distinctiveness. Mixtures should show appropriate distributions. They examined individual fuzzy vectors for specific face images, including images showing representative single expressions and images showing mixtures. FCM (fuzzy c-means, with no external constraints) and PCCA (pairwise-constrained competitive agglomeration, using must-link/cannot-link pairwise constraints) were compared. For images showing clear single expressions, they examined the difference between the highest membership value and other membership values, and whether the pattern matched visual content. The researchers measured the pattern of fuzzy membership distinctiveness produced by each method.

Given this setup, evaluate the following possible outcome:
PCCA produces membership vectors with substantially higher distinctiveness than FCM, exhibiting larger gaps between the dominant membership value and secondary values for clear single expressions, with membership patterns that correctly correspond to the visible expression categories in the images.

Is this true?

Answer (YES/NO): NO